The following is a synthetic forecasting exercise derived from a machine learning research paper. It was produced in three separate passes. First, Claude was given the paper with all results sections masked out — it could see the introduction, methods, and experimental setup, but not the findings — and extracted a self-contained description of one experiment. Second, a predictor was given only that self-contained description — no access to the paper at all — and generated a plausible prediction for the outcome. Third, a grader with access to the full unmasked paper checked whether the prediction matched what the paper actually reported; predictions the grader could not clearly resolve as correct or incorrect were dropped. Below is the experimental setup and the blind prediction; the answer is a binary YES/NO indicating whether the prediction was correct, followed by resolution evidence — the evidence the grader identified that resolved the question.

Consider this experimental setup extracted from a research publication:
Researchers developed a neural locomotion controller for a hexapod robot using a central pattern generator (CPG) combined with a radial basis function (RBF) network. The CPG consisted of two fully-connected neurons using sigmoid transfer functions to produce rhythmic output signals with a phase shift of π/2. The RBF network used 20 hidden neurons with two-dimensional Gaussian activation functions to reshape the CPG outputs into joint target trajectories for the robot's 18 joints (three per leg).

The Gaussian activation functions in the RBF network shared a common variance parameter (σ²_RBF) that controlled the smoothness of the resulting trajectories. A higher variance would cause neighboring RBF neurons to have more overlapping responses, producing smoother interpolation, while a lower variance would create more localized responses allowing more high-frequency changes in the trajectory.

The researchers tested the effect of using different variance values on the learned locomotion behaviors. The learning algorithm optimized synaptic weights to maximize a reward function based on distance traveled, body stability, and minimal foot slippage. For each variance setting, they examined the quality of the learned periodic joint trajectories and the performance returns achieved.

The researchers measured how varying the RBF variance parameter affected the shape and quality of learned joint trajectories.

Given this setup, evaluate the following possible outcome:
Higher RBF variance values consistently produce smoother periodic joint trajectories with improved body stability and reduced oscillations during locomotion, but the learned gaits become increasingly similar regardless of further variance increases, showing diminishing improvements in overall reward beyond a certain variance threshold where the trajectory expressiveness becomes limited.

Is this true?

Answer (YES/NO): NO